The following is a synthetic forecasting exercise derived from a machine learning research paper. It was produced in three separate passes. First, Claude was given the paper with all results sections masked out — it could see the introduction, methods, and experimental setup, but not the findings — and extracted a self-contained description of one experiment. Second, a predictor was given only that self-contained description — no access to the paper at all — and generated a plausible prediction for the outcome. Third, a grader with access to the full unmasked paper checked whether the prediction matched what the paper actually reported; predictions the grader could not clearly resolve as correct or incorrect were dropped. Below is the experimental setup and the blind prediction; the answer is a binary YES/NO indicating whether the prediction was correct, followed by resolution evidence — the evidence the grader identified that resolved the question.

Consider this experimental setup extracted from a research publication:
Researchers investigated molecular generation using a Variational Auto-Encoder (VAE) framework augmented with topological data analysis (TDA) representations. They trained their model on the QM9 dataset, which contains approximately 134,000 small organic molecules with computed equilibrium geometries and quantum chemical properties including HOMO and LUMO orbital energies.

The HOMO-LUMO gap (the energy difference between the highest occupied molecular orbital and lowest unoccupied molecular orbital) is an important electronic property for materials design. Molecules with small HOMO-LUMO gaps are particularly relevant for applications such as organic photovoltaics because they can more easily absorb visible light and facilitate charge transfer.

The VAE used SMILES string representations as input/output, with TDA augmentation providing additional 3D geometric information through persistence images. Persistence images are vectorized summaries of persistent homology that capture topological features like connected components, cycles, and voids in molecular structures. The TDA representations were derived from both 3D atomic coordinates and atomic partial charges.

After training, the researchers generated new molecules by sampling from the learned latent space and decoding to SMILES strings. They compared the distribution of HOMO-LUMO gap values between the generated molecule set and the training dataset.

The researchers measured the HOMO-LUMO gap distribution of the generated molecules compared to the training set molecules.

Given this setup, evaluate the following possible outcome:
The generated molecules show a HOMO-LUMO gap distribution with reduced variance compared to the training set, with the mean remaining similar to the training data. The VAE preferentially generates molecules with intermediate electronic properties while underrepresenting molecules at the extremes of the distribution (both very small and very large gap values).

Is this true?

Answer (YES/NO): NO